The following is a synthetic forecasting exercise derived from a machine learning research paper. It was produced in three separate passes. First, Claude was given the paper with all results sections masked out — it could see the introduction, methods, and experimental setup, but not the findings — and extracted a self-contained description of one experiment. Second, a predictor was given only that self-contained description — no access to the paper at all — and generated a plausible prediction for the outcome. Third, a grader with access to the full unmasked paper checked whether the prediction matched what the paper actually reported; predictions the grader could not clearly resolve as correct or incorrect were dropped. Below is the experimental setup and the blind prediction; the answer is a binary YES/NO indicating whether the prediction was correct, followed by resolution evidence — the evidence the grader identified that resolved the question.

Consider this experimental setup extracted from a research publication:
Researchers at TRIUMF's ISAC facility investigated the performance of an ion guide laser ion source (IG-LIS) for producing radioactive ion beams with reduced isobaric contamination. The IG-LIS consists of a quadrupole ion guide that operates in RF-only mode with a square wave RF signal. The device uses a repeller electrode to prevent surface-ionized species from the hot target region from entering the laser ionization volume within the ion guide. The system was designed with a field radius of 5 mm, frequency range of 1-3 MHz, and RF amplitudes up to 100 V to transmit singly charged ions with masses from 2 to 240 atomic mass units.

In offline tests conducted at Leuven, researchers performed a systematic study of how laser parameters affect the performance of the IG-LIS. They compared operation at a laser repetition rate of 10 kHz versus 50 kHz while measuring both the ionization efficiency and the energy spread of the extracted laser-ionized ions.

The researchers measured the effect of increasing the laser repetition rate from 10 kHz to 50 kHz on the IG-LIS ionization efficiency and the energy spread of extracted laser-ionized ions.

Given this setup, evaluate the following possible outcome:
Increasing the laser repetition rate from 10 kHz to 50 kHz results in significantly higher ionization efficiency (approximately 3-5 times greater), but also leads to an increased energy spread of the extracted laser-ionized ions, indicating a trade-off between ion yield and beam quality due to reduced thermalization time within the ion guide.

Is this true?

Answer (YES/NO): NO